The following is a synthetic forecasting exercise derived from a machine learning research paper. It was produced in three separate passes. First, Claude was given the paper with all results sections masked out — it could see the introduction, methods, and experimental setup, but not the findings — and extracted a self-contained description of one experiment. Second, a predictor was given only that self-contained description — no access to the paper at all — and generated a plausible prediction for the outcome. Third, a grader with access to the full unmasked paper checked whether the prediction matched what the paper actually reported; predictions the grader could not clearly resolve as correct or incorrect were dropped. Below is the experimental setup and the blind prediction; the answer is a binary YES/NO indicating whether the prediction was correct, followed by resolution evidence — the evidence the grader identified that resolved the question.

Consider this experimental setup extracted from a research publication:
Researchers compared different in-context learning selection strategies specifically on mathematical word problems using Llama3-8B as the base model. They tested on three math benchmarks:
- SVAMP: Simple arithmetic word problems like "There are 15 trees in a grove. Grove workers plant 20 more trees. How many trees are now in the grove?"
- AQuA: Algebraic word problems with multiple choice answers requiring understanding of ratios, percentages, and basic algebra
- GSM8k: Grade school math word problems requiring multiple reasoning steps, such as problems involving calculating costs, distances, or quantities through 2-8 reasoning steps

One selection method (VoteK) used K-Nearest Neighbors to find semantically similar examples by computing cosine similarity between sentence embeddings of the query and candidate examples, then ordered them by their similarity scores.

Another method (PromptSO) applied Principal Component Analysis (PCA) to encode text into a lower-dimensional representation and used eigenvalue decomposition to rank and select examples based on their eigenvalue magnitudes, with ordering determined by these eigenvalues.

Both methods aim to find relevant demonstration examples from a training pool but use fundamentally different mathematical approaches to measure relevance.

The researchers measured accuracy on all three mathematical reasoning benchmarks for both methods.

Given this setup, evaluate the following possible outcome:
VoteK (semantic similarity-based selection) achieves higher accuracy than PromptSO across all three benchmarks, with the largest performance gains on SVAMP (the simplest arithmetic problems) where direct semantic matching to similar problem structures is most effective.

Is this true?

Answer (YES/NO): NO